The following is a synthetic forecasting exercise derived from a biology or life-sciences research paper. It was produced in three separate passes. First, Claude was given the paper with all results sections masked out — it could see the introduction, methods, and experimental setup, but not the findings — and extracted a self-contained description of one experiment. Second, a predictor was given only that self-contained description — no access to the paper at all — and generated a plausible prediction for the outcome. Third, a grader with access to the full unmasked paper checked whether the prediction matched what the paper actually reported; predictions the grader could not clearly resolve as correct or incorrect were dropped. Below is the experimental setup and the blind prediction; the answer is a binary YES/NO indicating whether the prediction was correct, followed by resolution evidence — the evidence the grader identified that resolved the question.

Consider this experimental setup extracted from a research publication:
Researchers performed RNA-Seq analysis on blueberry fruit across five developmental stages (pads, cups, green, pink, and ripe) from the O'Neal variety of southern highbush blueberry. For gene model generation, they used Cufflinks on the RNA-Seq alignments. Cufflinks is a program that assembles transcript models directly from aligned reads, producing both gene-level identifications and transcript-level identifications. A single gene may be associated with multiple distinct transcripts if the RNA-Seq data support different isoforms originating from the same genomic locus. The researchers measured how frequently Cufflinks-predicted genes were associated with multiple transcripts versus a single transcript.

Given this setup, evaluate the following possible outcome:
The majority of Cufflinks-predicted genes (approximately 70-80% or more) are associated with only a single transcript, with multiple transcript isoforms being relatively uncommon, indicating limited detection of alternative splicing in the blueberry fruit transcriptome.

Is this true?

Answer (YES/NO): YES